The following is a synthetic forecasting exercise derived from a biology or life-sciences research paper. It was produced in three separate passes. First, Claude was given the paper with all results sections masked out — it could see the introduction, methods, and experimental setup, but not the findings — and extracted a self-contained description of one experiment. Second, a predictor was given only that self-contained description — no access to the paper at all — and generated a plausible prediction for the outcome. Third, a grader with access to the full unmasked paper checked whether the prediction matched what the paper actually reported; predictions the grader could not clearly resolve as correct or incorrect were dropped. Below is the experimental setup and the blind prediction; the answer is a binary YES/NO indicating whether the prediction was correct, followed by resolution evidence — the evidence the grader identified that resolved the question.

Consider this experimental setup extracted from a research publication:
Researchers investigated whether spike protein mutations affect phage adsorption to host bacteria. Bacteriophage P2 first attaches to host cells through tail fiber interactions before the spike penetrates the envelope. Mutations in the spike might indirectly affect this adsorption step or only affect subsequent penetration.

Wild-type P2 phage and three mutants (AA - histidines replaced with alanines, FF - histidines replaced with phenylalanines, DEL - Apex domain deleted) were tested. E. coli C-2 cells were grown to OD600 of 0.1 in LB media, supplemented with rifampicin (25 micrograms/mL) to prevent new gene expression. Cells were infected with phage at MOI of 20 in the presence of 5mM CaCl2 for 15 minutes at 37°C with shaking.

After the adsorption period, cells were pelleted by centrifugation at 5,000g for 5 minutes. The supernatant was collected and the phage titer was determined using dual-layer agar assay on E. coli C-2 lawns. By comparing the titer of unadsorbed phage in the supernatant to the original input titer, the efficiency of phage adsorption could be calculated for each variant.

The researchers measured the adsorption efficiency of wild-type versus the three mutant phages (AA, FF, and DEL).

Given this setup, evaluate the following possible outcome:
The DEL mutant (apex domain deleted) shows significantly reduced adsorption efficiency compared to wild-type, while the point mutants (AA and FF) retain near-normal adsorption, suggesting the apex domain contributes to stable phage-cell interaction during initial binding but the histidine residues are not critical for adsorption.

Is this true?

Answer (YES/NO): NO